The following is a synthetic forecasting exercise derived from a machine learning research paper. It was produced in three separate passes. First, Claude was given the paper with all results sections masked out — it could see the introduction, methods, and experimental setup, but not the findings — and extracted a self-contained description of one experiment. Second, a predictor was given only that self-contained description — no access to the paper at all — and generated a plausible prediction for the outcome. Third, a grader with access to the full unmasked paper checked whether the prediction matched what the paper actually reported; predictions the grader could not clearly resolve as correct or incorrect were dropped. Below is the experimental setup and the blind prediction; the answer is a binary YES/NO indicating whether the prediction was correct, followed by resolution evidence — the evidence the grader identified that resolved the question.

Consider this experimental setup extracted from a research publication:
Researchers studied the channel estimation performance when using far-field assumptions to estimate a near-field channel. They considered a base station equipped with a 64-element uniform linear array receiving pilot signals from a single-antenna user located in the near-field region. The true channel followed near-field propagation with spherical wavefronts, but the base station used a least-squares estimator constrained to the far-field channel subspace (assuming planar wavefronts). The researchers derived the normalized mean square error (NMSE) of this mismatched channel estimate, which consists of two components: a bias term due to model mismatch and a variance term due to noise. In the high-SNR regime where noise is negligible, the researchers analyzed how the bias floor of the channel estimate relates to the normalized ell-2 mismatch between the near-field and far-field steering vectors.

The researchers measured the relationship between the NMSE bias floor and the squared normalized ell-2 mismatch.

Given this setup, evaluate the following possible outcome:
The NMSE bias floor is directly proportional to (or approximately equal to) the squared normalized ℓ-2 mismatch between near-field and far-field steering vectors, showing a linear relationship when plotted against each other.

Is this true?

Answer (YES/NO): YES